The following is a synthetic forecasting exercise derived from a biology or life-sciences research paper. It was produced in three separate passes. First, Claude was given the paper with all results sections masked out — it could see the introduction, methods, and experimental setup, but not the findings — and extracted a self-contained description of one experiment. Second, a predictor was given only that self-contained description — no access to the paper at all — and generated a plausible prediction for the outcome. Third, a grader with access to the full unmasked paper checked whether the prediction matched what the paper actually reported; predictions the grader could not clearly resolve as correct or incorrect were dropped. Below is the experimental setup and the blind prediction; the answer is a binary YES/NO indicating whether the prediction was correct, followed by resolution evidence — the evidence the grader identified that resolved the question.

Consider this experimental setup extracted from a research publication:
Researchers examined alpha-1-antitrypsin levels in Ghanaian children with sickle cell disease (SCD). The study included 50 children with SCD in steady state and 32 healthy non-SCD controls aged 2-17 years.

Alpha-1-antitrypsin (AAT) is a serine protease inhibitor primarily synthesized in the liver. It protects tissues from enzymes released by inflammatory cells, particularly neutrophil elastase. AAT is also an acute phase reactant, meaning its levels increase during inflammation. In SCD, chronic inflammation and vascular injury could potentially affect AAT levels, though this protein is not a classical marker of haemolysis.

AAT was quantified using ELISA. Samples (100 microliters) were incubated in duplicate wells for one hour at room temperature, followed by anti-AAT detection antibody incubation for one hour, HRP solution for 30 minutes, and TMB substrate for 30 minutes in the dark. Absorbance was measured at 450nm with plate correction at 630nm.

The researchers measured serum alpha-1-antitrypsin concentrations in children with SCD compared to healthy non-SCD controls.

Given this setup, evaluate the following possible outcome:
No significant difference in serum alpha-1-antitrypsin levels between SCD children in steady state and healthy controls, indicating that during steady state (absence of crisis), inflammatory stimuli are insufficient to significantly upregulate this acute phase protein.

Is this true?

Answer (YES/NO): NO